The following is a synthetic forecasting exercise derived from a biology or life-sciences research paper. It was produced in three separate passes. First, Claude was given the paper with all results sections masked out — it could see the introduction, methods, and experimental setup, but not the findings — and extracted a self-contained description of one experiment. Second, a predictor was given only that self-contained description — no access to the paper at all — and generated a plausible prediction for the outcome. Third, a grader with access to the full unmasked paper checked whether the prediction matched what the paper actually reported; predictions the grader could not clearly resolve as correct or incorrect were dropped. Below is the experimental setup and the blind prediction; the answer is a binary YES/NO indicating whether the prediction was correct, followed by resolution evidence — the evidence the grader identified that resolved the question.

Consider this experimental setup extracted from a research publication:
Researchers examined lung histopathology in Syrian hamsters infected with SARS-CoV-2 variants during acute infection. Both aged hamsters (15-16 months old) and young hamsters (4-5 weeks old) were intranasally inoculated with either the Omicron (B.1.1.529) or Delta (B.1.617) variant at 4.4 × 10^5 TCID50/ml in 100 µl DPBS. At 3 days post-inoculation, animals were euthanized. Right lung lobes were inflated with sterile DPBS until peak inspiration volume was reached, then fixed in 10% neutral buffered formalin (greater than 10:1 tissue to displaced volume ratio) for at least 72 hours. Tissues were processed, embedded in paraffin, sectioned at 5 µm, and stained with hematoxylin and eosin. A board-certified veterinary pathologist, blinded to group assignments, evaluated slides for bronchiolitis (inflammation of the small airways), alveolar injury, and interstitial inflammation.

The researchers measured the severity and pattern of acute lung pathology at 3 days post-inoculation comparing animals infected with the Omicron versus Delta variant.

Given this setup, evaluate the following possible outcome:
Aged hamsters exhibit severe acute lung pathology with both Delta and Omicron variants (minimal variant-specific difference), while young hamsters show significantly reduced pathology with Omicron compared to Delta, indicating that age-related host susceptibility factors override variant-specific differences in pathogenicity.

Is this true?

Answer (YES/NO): NO